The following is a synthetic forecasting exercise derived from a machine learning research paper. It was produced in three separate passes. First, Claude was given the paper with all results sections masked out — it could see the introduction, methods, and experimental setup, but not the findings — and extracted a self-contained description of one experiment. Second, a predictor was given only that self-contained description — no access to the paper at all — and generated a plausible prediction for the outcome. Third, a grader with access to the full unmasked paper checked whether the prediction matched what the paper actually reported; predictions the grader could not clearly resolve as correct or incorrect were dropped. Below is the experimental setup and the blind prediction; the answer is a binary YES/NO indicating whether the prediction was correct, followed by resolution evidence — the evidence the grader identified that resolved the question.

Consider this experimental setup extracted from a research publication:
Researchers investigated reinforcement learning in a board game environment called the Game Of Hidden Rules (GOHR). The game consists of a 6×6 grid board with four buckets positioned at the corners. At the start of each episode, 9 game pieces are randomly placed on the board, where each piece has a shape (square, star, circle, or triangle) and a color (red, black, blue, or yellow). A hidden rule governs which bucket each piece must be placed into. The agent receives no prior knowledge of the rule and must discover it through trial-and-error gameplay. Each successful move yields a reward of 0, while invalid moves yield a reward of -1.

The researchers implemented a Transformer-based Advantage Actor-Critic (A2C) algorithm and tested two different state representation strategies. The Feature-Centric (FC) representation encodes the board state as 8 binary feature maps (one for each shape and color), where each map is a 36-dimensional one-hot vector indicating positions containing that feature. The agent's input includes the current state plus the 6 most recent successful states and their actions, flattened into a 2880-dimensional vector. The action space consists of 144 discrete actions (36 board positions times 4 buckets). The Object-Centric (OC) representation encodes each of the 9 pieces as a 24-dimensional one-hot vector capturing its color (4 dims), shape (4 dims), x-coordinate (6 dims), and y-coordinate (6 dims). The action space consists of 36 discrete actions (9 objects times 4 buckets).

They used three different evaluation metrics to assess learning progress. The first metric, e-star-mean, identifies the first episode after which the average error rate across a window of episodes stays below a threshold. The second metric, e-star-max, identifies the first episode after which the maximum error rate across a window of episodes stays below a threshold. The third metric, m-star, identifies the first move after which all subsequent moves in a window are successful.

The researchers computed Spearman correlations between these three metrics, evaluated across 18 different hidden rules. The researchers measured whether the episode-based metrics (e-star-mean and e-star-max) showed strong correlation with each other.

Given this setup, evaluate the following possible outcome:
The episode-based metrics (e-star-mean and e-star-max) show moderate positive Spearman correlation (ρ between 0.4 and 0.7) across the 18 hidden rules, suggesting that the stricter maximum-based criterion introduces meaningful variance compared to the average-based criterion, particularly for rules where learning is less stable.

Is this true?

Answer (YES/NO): NO